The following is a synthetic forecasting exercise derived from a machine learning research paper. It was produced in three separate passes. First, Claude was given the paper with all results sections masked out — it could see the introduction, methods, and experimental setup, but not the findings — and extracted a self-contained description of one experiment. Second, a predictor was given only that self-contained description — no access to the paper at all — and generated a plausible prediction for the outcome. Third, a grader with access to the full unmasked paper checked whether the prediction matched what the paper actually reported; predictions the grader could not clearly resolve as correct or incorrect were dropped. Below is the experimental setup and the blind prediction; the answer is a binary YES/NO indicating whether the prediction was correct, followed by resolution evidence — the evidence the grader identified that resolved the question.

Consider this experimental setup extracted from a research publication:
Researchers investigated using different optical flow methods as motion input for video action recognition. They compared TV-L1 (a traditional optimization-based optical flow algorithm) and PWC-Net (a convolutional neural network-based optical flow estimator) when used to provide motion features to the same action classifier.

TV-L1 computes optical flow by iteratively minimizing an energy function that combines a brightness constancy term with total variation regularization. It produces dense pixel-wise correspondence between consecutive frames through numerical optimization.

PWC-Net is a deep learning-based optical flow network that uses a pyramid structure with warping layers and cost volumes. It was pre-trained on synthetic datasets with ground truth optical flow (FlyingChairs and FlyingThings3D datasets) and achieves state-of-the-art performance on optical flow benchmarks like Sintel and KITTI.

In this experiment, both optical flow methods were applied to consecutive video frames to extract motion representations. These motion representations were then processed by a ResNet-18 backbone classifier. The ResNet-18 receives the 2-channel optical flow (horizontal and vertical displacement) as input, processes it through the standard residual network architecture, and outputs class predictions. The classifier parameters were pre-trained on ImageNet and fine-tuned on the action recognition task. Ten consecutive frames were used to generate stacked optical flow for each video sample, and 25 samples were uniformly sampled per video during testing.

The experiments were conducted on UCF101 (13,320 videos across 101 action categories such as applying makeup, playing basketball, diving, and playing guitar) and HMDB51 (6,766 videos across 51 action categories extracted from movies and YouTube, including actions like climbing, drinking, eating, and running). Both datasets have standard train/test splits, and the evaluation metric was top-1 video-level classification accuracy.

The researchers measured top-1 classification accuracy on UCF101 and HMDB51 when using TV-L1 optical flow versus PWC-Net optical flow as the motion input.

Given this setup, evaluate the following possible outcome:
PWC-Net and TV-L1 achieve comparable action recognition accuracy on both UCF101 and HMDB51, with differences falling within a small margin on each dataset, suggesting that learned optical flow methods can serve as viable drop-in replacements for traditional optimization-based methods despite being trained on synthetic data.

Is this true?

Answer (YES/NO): NO